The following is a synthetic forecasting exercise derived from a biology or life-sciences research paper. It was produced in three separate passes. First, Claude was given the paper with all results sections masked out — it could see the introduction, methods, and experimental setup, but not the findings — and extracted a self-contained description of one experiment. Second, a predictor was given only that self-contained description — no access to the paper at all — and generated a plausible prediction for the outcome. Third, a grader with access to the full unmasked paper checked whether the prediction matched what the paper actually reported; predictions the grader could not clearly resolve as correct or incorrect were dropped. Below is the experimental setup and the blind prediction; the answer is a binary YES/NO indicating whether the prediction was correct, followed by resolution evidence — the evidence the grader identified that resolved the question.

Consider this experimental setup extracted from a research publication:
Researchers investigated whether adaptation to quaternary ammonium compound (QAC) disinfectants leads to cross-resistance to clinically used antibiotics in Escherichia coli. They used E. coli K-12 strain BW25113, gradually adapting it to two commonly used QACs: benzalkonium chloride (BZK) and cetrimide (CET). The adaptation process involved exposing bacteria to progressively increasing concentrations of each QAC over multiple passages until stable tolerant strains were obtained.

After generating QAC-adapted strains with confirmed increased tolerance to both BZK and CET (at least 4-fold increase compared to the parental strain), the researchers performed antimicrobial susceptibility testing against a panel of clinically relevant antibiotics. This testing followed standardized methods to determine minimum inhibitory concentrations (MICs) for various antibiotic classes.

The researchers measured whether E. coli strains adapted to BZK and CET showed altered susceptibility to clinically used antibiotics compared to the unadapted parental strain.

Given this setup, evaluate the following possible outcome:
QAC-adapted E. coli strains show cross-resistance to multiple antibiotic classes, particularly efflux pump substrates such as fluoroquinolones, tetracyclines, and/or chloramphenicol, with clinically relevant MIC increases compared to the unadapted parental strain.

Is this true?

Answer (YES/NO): NO